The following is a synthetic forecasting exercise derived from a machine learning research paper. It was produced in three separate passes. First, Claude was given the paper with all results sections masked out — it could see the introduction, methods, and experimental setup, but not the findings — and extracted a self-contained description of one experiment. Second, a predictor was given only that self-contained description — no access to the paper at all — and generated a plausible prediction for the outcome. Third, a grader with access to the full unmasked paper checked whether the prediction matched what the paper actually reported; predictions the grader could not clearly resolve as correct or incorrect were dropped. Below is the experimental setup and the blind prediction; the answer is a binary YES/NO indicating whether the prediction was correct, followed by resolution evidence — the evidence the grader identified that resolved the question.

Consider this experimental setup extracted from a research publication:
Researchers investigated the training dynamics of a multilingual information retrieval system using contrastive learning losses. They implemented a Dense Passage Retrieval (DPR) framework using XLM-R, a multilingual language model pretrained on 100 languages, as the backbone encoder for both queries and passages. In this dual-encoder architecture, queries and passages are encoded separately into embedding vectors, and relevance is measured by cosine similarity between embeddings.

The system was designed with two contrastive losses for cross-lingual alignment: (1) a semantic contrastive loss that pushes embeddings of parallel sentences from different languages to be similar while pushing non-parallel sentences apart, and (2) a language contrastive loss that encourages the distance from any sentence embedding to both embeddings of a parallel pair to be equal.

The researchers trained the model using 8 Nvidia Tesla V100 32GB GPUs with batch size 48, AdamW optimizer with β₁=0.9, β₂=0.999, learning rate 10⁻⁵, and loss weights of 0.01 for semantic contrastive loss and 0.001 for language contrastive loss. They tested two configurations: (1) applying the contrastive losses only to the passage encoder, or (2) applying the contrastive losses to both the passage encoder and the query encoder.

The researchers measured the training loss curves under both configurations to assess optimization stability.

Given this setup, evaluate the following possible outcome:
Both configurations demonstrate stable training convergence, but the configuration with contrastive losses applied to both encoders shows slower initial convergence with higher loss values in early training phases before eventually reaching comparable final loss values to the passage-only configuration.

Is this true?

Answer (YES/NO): NO